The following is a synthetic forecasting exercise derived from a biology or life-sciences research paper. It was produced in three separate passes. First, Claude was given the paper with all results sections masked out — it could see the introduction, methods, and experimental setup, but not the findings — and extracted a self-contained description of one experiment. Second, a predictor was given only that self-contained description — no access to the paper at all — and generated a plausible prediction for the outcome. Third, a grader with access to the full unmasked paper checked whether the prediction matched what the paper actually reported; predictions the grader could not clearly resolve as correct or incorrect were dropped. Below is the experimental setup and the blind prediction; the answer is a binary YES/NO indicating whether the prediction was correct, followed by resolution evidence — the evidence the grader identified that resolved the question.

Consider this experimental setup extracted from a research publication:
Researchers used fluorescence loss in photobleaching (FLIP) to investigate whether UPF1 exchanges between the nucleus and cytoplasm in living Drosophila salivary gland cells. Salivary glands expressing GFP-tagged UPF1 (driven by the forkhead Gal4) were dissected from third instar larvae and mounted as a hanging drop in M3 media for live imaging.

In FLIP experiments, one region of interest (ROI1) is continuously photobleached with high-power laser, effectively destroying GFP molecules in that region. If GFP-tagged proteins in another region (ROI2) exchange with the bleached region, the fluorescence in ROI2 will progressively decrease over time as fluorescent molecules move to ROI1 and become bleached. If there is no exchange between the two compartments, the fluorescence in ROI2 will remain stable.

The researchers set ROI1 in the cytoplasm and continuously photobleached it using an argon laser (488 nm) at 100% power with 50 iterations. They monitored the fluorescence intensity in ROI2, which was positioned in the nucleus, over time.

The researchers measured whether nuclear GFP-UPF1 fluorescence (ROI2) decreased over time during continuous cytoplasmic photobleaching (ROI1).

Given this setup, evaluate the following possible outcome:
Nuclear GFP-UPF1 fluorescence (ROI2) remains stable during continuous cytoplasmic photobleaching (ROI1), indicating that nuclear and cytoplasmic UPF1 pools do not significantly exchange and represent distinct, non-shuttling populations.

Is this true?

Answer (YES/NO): NO